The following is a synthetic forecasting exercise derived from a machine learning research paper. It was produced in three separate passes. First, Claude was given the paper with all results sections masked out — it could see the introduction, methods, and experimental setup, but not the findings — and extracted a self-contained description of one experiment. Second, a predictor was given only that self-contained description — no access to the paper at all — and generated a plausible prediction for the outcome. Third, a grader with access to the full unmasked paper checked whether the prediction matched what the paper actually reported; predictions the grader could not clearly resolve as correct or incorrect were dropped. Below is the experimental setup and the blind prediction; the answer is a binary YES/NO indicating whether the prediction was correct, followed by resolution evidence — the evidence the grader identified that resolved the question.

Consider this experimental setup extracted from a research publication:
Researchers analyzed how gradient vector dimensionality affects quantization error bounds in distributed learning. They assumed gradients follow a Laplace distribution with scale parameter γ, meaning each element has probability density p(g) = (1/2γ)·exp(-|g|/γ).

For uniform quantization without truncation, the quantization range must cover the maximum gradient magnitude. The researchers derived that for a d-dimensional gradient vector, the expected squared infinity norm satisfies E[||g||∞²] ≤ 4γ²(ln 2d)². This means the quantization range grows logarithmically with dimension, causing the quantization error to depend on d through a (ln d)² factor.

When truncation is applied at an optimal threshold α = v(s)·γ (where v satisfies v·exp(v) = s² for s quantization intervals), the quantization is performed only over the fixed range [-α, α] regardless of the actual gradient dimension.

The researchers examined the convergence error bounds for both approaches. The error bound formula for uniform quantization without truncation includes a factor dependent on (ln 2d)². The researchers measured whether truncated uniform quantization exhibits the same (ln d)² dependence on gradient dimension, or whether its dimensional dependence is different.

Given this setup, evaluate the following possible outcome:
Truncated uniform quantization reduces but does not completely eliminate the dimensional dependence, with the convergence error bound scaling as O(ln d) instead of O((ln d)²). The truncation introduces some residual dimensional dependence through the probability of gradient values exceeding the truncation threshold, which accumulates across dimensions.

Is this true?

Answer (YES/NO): NO